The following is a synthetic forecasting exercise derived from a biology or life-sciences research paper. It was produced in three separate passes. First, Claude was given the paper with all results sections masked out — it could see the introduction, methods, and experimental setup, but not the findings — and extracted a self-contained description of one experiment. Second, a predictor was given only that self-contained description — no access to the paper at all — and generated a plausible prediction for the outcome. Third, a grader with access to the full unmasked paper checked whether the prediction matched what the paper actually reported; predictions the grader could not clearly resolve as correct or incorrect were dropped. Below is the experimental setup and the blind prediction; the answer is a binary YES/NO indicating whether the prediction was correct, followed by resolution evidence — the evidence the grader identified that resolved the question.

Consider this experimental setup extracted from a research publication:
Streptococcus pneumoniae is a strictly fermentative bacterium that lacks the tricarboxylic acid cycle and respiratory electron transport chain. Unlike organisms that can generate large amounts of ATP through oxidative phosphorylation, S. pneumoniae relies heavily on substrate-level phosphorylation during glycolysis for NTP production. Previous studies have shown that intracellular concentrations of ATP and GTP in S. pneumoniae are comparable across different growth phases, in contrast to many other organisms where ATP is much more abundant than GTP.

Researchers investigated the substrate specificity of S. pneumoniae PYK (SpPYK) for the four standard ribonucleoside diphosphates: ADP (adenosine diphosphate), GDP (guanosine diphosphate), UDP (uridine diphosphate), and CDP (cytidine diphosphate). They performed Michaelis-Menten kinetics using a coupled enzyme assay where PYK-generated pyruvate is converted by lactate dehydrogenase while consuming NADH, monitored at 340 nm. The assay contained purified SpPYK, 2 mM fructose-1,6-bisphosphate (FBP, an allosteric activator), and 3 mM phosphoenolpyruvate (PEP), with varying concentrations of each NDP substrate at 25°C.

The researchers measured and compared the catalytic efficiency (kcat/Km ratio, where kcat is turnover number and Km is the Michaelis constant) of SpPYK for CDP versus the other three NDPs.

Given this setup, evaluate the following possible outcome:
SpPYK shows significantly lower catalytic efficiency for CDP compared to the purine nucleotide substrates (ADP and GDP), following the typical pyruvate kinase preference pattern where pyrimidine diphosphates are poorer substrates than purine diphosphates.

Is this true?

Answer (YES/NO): NO